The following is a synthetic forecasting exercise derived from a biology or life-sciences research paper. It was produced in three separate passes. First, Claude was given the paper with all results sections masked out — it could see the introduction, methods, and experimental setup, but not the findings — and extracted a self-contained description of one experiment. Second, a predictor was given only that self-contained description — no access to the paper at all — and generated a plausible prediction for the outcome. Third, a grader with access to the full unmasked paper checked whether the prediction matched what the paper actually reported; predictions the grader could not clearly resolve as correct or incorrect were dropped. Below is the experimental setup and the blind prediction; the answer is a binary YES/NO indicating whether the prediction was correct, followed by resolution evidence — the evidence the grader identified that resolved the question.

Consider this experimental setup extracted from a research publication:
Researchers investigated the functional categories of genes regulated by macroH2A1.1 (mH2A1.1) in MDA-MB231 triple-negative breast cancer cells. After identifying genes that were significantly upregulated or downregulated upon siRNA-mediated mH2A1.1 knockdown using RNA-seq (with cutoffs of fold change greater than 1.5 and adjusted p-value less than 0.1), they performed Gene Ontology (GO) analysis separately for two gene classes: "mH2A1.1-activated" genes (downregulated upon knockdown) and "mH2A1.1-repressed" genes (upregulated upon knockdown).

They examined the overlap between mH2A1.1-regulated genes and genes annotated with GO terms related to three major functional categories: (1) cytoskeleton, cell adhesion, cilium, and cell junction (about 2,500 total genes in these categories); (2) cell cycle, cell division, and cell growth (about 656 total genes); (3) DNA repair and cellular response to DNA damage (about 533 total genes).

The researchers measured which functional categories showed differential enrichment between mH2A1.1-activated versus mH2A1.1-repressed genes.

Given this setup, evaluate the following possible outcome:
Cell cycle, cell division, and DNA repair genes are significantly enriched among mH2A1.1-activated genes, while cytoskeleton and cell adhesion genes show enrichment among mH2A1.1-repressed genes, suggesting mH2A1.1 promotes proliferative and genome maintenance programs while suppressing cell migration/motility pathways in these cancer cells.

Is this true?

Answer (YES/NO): NO